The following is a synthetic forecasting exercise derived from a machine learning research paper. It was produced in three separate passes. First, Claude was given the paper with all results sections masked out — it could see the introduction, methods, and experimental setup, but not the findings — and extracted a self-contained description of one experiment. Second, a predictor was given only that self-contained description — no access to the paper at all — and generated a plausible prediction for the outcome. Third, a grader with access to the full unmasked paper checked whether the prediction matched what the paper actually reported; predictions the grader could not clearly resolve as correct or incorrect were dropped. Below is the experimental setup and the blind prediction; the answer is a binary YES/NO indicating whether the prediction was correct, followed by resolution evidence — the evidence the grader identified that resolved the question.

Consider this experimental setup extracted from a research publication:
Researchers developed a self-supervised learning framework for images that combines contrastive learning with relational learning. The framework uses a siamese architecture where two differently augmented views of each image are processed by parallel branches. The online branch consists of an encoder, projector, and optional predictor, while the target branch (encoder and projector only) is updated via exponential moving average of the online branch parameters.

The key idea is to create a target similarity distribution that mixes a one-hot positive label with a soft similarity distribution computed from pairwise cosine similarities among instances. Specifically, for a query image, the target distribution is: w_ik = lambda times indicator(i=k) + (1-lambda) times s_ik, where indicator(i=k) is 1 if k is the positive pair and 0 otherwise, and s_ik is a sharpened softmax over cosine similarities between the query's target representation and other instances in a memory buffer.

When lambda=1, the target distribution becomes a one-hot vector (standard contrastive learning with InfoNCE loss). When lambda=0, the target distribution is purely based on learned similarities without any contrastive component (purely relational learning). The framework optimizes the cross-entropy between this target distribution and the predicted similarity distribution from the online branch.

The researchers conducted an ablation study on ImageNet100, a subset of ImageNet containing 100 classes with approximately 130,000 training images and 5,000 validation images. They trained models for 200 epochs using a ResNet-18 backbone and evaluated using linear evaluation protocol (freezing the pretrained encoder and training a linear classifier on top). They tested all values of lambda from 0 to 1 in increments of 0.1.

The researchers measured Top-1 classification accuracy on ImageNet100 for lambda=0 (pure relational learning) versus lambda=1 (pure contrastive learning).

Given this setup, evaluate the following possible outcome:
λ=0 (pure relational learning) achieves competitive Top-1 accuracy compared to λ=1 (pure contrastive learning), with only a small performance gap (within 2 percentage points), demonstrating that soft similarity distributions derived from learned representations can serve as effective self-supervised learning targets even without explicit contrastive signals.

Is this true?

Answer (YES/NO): YES